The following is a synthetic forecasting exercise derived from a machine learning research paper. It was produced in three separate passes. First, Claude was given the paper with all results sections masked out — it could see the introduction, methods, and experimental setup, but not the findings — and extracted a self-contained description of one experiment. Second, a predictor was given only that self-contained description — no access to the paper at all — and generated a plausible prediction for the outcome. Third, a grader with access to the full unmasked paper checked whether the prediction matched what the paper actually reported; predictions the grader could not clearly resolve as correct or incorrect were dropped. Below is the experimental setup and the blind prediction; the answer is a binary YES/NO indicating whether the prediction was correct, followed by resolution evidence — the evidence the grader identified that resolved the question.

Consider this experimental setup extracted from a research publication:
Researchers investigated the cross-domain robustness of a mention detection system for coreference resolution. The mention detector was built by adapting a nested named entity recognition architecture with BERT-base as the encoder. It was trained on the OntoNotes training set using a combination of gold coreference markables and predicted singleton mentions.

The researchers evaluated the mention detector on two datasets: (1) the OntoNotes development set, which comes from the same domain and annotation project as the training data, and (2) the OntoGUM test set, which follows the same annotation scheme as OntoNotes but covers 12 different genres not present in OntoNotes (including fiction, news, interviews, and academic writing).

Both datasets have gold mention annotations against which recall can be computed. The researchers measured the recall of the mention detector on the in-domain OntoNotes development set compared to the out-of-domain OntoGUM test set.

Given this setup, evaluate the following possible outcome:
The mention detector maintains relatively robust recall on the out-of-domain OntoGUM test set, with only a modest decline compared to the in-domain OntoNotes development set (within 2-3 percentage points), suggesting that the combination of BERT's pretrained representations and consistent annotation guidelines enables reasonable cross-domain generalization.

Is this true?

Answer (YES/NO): NO